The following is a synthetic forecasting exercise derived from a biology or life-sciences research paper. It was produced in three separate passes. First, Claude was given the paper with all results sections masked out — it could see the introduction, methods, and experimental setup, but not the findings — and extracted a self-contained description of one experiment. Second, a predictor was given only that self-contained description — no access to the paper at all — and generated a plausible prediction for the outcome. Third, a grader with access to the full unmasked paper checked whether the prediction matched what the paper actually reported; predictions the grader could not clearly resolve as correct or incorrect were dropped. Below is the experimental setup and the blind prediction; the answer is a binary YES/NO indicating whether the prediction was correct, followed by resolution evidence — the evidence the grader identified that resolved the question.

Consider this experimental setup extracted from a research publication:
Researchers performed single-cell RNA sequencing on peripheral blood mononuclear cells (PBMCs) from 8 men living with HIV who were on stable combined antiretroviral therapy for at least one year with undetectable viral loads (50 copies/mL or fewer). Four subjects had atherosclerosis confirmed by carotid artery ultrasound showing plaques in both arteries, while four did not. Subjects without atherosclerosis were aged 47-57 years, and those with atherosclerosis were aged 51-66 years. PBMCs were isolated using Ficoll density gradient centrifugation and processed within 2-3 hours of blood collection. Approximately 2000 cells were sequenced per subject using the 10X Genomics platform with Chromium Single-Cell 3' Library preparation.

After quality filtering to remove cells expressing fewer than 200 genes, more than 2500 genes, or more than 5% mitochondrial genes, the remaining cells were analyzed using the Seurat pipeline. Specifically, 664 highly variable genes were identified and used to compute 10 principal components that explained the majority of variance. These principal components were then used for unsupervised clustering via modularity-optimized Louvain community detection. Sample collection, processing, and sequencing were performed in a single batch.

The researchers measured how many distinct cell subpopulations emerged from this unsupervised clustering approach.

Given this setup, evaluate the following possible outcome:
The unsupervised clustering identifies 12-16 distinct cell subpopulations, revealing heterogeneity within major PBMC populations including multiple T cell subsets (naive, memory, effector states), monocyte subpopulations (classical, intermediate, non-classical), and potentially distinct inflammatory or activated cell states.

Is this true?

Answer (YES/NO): YES